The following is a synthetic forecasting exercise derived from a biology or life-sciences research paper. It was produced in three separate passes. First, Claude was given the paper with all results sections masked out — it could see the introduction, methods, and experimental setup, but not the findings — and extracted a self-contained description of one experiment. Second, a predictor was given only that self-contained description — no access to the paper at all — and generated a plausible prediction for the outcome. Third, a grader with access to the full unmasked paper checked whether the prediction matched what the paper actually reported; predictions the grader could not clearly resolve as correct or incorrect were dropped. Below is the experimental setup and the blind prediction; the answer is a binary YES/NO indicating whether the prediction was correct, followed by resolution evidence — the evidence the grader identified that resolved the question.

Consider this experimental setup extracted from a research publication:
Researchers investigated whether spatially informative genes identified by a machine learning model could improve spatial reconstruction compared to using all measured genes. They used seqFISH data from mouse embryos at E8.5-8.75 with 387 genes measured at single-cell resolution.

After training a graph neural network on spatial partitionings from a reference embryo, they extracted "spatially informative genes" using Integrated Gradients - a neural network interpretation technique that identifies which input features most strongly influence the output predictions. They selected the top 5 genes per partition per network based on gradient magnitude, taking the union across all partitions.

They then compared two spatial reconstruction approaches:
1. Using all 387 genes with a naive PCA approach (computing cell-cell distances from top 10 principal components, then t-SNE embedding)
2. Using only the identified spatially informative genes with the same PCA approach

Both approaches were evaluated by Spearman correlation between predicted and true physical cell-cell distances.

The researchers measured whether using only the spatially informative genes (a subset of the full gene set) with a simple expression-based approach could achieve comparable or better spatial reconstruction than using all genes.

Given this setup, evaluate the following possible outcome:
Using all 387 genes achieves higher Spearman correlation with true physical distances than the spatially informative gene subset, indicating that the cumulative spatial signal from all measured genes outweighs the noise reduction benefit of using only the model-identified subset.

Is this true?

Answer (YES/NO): NO